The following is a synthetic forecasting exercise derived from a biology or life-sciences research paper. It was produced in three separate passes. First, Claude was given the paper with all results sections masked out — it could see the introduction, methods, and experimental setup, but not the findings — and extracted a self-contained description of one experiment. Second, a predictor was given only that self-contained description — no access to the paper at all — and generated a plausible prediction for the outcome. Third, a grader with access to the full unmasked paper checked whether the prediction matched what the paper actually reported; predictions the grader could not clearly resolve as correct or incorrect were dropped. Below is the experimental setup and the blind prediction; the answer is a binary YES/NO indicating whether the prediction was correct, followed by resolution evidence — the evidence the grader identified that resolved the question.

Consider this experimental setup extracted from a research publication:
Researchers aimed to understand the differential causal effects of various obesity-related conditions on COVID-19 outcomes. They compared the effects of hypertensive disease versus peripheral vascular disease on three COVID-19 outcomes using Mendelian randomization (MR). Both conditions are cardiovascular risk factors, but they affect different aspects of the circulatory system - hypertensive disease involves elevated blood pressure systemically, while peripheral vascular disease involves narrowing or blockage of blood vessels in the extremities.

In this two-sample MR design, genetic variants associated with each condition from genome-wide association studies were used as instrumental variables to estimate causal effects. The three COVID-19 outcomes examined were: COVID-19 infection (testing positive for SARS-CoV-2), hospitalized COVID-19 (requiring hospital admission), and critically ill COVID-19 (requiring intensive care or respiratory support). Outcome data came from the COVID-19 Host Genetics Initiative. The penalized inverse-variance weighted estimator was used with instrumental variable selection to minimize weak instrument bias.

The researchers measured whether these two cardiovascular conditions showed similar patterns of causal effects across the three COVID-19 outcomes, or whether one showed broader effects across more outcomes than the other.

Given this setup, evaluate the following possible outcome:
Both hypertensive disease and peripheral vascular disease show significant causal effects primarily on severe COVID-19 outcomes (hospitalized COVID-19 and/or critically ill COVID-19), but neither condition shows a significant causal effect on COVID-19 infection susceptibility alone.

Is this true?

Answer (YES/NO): NO